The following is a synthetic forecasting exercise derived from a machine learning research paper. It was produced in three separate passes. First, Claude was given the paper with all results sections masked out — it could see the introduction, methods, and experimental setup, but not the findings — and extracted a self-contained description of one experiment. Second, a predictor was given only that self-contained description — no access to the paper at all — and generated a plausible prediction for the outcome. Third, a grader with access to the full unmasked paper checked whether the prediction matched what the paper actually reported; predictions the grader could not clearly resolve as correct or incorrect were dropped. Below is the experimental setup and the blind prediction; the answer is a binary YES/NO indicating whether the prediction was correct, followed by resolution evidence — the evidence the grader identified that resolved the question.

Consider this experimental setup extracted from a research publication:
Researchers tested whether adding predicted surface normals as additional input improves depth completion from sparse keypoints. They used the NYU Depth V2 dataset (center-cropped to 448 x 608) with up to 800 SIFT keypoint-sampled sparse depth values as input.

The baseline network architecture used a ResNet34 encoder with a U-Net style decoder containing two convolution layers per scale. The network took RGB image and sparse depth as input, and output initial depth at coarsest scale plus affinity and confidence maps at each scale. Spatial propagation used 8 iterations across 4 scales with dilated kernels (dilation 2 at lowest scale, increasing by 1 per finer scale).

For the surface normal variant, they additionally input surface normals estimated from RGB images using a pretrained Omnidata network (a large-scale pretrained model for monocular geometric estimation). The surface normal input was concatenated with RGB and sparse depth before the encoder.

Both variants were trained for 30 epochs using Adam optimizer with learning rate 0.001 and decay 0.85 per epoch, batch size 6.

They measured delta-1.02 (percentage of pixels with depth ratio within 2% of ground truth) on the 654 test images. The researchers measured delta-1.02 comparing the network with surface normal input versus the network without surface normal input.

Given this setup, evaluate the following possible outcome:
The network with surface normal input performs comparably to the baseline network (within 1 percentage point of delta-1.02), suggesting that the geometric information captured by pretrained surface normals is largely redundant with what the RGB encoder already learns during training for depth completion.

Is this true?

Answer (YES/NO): NO